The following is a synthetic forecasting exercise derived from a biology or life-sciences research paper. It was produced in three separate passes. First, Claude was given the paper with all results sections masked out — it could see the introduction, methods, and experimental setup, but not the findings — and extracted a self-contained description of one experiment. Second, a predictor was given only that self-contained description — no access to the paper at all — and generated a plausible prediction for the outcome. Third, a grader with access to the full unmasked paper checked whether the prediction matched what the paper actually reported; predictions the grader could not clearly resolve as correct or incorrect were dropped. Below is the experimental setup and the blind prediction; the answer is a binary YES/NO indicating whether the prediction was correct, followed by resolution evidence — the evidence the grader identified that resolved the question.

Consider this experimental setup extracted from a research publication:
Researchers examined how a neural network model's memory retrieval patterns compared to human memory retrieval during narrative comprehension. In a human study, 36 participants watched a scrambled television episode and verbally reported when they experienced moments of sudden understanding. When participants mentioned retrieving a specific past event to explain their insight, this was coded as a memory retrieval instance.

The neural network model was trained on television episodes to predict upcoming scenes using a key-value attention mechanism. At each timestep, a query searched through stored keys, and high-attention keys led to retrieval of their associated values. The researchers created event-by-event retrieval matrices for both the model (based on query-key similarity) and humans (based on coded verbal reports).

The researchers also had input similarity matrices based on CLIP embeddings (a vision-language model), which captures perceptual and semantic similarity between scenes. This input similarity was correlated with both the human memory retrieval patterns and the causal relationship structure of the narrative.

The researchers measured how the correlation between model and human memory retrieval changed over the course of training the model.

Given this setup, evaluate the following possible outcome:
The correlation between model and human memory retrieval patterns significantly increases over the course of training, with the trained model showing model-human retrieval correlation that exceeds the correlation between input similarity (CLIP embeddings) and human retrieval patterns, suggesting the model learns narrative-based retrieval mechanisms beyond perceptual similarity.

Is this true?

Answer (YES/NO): NO